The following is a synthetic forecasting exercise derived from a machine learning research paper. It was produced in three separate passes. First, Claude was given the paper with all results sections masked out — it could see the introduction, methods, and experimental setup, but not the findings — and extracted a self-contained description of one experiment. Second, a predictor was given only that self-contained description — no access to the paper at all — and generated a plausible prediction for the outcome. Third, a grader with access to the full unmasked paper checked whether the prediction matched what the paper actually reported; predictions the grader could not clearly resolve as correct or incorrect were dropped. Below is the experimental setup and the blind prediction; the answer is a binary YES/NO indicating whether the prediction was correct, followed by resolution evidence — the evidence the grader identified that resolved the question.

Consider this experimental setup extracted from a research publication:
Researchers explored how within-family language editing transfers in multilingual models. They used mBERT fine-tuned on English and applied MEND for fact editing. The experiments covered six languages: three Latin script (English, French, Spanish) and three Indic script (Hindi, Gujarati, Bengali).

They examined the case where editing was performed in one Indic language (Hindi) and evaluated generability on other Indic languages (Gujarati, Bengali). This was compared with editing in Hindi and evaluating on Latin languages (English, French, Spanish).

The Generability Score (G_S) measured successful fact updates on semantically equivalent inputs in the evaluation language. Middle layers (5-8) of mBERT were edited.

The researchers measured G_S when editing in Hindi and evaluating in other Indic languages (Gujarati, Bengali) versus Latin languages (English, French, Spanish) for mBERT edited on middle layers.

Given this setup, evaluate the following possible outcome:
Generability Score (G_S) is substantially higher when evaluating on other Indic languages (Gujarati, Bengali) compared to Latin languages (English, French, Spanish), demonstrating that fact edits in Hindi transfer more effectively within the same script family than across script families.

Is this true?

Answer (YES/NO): YES